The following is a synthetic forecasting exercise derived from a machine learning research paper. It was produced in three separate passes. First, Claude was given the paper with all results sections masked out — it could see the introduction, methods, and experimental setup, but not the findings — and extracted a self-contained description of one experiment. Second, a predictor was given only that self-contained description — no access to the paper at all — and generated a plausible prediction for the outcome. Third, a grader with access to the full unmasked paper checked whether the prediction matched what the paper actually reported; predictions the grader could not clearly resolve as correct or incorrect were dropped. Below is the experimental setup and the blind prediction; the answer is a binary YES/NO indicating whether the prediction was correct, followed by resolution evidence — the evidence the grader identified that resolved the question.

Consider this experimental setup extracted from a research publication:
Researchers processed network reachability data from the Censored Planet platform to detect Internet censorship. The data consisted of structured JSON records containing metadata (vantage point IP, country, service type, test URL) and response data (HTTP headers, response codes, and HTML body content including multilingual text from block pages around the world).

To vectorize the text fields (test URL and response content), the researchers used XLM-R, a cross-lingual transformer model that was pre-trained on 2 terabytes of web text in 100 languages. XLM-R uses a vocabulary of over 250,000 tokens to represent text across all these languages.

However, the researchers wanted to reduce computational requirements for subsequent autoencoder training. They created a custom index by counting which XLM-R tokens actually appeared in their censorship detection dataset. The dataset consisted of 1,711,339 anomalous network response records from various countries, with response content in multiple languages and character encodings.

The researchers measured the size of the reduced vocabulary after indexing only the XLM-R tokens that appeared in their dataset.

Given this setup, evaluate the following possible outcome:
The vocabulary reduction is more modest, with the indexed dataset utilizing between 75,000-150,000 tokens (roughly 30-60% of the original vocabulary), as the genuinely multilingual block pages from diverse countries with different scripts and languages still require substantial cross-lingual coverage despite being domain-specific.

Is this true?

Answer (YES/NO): NO